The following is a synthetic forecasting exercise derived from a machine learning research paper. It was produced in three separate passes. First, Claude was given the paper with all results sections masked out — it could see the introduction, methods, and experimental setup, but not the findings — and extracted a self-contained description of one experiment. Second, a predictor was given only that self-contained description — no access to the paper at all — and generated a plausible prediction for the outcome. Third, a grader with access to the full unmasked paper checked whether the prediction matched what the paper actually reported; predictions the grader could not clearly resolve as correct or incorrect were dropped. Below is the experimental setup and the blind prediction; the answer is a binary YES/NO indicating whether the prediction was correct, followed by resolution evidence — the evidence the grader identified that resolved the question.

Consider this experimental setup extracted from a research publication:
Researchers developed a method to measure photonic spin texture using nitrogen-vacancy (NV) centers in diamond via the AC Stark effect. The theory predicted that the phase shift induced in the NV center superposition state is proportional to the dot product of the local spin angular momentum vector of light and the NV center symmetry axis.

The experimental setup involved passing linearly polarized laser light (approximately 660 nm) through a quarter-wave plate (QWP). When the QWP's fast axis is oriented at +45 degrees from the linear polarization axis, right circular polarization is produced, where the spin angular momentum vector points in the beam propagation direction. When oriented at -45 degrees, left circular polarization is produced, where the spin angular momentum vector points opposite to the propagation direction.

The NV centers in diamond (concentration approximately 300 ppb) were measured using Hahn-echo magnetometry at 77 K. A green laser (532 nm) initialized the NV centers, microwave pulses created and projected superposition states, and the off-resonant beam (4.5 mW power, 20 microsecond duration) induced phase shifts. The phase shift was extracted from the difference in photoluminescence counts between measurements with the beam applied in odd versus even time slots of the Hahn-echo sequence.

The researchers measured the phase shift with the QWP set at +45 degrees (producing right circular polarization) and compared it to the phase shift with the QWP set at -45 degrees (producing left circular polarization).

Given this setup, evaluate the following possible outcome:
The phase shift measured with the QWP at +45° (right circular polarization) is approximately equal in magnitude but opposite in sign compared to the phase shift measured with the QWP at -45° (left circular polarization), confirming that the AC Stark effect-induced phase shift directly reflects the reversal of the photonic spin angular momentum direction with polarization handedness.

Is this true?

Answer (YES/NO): YES